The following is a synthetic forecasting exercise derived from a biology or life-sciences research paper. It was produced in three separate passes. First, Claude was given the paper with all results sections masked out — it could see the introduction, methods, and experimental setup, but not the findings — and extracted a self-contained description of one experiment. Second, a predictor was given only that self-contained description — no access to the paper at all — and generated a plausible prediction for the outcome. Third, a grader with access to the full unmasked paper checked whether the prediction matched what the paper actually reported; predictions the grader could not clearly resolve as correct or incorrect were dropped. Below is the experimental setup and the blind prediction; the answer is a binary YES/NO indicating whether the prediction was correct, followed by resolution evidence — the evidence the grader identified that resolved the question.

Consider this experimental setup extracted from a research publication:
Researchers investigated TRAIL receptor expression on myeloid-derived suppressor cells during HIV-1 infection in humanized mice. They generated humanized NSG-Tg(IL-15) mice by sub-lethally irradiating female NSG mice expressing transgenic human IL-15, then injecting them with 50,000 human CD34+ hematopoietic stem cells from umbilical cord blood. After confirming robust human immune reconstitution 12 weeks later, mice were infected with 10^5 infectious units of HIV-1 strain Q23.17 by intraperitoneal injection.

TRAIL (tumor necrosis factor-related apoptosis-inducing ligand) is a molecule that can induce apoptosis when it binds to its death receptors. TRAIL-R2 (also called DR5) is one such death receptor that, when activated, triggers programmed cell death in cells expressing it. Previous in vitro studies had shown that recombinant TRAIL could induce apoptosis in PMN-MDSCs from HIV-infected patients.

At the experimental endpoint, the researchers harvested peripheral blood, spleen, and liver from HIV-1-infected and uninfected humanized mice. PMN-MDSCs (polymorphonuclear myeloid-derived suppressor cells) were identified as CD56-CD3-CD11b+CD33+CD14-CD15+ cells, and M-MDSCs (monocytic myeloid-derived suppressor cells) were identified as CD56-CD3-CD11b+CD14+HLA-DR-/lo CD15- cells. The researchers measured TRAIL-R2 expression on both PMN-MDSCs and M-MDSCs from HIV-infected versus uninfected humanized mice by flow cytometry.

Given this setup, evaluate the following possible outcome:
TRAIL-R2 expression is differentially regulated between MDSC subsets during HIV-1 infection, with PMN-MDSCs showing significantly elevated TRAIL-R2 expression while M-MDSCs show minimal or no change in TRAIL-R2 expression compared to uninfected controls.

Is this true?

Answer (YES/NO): NO